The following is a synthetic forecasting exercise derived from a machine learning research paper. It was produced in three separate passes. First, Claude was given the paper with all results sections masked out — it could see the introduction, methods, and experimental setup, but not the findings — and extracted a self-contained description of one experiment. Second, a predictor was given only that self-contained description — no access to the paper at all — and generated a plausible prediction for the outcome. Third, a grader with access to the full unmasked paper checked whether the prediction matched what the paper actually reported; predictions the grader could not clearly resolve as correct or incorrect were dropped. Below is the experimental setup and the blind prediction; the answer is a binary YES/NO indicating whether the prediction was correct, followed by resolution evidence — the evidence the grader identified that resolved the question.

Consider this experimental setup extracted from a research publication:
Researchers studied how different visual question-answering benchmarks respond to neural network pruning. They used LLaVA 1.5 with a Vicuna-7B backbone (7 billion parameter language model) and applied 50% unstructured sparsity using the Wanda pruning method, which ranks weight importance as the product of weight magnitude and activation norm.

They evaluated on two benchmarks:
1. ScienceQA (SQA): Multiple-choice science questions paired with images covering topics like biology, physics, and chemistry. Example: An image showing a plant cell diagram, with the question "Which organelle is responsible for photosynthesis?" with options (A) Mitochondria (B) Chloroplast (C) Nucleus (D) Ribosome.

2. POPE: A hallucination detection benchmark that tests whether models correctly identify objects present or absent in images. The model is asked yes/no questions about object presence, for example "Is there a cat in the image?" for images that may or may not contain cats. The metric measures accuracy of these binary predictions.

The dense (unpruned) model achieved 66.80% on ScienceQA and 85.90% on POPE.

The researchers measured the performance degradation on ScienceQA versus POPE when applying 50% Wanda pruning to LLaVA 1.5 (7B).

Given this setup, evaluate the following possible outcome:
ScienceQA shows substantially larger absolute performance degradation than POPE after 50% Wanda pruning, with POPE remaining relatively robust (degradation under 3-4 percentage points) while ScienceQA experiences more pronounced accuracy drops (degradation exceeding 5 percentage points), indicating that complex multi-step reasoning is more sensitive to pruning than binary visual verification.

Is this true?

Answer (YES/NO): NO